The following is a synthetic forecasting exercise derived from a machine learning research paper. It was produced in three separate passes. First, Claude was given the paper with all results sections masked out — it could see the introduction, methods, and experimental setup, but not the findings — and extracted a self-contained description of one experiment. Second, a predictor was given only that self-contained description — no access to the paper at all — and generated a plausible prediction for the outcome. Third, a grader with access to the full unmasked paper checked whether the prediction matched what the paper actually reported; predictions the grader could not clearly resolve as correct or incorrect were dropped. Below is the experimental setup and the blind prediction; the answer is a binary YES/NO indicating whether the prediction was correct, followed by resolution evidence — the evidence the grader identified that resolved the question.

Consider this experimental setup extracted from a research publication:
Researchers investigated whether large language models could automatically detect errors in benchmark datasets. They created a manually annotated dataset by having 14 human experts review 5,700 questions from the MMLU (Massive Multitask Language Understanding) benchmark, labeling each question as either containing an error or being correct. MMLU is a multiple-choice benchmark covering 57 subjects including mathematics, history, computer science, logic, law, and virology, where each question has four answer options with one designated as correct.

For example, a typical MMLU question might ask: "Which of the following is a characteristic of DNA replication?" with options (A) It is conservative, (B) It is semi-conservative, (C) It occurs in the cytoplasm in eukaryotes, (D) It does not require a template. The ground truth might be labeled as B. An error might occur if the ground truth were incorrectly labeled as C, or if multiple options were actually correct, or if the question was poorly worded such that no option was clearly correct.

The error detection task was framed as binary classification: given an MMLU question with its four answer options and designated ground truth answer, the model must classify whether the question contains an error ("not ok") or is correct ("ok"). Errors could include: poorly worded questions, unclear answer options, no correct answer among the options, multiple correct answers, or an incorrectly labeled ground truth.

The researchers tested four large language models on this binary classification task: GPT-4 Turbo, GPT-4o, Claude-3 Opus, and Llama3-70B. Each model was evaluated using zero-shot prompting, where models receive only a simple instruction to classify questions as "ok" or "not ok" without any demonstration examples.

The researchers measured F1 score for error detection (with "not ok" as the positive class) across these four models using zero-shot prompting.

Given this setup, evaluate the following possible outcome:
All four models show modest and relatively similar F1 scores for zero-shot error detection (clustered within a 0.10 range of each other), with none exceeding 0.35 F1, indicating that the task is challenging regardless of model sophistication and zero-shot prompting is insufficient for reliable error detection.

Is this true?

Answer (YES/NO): NO